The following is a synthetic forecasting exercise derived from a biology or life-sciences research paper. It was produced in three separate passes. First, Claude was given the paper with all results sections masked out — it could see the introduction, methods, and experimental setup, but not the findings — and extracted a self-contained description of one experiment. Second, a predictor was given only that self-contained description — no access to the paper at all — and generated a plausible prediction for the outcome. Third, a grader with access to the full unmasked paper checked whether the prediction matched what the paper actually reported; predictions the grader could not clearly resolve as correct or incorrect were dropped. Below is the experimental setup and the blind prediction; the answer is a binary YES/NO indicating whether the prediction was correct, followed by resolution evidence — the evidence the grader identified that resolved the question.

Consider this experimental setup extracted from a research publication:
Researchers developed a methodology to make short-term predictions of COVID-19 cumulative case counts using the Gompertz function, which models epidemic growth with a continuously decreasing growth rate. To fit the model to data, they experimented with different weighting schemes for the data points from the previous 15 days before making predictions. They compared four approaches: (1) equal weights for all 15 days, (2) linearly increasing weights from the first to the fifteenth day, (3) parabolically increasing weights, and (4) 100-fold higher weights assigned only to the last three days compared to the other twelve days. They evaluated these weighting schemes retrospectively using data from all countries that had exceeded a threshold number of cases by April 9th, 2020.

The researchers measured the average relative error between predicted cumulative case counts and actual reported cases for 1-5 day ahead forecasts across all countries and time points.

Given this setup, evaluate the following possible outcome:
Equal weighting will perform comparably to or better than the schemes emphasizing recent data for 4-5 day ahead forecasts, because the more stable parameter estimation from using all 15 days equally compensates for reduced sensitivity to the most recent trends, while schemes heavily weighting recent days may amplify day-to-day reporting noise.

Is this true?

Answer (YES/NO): NO